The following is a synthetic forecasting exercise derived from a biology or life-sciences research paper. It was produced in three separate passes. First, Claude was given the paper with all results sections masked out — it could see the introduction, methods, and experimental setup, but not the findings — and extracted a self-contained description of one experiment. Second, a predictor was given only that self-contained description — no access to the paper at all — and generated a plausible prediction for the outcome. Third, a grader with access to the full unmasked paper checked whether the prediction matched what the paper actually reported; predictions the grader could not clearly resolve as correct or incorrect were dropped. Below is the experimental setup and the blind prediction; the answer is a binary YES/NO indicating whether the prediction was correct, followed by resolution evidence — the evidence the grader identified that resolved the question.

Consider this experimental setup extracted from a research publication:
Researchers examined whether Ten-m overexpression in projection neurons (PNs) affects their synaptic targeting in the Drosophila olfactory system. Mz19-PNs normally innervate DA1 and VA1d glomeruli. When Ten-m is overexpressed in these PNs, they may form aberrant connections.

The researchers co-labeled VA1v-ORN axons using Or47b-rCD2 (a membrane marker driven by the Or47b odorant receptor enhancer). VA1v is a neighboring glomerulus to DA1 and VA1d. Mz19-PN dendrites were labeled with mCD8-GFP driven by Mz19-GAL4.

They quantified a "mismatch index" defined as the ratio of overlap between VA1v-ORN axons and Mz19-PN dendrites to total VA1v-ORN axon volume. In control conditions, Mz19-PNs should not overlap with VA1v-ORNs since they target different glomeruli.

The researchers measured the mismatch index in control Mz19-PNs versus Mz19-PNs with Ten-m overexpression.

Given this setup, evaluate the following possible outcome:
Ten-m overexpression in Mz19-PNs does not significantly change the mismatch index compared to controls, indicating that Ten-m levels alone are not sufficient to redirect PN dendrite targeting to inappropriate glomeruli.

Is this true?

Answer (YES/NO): NO